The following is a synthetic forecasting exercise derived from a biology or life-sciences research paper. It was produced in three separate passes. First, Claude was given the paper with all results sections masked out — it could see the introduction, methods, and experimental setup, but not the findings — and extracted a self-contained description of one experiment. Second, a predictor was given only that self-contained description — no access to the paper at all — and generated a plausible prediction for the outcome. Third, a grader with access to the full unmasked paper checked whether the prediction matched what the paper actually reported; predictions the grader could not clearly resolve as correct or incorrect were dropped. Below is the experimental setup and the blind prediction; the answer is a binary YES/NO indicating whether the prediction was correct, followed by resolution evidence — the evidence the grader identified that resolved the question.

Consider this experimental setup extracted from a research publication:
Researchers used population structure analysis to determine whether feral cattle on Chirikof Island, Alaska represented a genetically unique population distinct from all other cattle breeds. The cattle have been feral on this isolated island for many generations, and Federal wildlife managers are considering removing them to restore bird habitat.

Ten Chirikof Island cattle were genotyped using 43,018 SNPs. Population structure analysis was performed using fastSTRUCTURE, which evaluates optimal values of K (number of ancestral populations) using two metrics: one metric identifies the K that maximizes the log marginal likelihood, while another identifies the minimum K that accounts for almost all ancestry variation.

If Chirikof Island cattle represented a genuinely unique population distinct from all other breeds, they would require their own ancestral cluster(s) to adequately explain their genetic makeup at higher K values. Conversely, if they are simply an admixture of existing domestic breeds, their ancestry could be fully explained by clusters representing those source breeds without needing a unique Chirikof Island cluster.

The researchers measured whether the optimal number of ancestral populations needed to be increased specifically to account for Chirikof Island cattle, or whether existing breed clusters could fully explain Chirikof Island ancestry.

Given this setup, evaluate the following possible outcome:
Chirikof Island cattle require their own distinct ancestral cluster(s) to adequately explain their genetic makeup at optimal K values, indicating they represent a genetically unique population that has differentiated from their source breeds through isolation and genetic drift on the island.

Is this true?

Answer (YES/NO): NO